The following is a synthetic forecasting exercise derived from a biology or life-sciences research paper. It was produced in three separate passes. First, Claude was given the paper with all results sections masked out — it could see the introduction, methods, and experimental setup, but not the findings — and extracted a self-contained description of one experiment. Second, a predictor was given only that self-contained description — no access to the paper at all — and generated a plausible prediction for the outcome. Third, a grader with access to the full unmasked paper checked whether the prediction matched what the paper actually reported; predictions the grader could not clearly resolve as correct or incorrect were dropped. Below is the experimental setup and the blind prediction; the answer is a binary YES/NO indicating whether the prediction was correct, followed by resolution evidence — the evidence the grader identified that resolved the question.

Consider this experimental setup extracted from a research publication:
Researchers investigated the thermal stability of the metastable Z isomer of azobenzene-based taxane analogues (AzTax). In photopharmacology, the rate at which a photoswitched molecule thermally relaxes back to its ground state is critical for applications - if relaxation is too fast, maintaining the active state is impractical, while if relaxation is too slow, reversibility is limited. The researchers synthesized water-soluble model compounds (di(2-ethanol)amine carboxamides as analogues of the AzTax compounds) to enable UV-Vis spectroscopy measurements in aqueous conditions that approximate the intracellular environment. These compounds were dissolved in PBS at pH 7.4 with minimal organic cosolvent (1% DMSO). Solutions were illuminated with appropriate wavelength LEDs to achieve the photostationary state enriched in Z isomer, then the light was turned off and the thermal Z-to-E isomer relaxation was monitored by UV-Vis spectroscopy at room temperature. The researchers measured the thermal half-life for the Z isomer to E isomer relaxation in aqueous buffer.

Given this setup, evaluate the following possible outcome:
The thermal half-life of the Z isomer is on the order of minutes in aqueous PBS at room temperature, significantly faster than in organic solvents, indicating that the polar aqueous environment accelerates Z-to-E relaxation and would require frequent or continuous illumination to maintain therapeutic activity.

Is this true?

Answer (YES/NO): NO